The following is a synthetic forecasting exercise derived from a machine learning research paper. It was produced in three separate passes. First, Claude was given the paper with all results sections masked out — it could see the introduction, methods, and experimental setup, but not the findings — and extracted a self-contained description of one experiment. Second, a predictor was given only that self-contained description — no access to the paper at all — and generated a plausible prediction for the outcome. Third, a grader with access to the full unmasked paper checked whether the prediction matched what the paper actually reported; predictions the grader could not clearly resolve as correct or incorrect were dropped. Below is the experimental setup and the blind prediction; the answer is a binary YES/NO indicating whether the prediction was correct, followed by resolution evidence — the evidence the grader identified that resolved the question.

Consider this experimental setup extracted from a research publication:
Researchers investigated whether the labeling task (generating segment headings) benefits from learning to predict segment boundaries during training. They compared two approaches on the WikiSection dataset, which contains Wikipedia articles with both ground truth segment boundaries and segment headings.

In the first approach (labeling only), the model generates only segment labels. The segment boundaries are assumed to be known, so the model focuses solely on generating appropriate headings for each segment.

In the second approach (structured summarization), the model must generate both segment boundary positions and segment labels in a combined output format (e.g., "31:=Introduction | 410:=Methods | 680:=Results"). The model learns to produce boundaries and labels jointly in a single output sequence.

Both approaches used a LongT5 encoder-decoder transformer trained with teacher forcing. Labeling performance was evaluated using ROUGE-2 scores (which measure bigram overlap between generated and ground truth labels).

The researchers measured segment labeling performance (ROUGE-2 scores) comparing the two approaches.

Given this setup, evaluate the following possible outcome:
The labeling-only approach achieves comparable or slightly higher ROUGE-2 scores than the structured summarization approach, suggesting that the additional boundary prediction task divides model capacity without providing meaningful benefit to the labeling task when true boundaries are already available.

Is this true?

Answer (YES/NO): NO